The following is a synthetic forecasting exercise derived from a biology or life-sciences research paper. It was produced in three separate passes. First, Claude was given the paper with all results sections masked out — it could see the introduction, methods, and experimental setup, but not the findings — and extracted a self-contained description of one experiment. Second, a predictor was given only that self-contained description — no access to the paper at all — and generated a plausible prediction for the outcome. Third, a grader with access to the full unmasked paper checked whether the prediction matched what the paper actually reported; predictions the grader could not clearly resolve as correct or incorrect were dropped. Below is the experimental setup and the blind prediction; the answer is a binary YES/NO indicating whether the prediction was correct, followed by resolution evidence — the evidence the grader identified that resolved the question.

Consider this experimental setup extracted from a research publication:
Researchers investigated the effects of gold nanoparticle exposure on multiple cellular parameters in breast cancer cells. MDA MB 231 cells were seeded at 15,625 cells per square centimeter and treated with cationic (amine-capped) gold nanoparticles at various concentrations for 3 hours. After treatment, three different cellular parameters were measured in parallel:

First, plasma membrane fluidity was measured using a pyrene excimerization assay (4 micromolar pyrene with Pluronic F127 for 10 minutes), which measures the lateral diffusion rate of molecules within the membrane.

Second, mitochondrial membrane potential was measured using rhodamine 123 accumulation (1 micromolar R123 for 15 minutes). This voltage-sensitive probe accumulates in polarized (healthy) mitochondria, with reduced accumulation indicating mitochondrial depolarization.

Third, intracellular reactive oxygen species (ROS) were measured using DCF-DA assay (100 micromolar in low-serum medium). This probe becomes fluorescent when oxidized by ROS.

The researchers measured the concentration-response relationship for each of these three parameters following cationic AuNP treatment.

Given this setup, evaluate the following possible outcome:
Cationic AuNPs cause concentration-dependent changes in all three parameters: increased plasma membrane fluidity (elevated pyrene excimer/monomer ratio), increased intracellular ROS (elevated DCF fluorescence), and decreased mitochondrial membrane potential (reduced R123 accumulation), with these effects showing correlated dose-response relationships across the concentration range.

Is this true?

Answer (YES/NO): NO